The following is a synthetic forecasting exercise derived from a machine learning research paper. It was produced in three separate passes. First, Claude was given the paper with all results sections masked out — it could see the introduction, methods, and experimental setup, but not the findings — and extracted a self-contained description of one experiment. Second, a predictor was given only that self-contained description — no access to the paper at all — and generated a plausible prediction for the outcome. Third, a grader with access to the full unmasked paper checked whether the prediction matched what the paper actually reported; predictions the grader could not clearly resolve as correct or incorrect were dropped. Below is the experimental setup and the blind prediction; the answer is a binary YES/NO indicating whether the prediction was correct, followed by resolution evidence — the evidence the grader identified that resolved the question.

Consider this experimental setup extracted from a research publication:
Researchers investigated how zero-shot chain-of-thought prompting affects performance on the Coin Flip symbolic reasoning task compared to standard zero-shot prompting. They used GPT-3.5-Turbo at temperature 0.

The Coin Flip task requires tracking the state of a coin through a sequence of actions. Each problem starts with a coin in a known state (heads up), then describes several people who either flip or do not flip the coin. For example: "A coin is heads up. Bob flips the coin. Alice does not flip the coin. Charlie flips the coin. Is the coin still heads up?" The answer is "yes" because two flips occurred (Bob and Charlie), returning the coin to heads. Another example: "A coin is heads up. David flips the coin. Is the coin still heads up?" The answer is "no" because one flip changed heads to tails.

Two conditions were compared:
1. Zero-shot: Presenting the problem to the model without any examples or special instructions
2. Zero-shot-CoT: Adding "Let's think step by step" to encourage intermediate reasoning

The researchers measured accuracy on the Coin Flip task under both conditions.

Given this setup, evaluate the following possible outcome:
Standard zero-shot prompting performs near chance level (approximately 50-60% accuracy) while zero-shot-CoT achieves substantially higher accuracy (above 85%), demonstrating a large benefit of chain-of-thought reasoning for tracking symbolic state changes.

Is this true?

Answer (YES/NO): NO